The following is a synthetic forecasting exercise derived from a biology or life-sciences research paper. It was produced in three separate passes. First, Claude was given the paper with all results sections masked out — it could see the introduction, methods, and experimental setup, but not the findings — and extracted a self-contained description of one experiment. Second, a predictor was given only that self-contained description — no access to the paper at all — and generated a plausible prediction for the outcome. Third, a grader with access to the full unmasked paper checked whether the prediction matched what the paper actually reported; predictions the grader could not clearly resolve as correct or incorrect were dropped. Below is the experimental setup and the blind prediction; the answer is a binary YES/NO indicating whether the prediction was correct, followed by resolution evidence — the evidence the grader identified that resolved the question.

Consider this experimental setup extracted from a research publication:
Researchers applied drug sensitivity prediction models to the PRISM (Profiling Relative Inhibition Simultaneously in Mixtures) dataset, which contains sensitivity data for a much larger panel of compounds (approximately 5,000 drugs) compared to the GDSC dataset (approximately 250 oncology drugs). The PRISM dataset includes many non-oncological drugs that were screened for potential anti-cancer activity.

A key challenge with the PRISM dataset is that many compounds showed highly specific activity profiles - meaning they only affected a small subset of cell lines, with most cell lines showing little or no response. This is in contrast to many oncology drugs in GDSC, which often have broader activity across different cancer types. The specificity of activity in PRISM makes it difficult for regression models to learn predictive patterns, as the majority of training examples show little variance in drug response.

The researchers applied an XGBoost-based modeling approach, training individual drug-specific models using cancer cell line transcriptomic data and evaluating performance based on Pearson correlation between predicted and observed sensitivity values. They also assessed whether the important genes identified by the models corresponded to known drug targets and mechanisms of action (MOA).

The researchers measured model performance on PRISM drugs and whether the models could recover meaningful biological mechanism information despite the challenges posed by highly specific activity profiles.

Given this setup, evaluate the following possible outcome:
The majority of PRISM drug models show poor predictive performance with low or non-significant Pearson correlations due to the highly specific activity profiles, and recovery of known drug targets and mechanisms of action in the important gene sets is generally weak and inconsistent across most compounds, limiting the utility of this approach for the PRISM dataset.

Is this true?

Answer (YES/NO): NO